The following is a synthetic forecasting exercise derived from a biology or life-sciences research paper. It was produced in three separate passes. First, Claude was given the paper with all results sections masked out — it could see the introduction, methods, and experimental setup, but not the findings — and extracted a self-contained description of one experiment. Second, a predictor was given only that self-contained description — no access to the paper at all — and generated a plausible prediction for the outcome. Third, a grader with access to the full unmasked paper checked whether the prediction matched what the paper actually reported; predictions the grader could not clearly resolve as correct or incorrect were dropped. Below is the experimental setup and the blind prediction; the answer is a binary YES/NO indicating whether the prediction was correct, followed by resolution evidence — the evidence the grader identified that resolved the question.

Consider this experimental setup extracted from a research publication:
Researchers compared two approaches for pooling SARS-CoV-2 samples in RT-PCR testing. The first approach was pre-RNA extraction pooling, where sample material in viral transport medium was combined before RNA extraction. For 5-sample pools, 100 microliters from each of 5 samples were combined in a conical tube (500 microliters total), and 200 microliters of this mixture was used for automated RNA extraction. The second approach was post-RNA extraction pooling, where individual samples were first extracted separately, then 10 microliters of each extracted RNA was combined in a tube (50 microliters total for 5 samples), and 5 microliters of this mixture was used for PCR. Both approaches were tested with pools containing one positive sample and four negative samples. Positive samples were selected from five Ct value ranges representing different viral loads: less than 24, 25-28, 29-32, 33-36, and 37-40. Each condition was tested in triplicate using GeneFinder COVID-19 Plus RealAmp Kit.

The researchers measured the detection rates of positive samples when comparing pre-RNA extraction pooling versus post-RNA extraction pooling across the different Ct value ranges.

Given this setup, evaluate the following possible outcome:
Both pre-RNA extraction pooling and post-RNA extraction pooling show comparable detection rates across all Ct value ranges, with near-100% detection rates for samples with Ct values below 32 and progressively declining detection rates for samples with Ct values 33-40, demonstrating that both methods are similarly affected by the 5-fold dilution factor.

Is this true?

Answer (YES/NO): NO